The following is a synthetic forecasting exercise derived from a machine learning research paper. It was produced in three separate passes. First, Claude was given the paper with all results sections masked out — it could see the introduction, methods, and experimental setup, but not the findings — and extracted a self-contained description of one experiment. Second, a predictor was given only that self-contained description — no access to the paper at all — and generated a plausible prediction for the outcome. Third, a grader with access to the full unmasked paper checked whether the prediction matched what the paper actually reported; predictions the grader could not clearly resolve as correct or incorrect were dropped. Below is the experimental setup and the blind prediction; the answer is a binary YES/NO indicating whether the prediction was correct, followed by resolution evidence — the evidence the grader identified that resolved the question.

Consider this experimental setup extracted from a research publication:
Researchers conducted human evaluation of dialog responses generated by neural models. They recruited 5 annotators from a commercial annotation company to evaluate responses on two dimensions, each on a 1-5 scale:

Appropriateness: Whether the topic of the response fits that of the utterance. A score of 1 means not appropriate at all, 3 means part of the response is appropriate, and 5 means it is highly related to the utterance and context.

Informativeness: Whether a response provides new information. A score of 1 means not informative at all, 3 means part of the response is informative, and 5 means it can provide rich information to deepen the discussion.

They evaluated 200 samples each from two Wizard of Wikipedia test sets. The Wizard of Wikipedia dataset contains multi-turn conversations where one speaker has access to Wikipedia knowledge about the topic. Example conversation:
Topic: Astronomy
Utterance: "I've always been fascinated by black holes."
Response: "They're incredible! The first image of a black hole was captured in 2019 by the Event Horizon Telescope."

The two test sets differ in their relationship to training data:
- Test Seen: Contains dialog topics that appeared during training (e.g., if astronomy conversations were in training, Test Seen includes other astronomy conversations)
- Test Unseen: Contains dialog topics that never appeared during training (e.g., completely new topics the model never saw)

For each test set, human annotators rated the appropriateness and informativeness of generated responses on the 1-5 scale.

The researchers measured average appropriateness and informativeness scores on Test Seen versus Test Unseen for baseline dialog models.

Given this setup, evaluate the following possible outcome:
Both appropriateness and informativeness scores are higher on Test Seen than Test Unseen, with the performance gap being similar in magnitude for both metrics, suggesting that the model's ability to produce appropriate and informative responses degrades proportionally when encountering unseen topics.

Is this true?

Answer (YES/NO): NO